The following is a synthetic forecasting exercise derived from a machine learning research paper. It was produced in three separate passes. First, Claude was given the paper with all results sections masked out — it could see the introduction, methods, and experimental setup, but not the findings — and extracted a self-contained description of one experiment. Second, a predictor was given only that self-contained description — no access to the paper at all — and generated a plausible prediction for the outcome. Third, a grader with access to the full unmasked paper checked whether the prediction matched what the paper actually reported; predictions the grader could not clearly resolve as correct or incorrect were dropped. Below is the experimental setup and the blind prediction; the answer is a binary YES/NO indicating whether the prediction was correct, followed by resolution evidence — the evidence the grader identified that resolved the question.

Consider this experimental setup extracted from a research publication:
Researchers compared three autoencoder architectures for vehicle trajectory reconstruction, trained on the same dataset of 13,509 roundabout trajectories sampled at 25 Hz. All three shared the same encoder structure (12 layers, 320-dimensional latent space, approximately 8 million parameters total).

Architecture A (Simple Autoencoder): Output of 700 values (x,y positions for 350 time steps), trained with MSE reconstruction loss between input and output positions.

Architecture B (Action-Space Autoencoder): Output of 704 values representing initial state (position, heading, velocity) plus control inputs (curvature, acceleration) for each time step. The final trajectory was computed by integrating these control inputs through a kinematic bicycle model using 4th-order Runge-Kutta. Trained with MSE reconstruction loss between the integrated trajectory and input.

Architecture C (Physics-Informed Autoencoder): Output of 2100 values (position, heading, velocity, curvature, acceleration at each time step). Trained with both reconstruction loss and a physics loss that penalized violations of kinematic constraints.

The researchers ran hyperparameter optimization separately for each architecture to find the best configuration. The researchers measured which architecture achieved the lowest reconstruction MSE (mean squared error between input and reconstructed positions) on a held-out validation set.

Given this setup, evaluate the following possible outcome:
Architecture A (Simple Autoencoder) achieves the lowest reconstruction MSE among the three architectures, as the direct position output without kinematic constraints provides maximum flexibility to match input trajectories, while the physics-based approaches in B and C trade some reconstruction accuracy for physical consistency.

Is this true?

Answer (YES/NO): YES